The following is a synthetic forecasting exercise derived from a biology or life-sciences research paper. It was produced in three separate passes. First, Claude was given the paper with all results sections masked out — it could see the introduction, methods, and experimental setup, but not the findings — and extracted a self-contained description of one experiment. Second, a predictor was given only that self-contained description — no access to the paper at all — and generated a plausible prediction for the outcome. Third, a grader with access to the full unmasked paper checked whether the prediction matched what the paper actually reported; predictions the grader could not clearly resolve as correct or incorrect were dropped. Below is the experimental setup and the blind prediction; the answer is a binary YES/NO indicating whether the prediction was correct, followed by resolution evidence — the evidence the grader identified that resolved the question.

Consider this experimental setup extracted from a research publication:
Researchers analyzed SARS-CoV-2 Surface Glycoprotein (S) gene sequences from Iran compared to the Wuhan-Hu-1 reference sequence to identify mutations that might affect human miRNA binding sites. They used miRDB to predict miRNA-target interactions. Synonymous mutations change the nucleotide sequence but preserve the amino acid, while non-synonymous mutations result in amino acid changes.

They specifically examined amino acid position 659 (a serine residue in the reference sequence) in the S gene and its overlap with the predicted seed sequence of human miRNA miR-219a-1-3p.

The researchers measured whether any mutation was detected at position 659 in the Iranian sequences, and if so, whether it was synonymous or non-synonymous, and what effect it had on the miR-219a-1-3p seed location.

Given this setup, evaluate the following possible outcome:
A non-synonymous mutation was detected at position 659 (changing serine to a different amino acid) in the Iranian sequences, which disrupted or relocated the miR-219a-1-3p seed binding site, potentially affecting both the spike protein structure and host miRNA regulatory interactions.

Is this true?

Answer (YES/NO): NO